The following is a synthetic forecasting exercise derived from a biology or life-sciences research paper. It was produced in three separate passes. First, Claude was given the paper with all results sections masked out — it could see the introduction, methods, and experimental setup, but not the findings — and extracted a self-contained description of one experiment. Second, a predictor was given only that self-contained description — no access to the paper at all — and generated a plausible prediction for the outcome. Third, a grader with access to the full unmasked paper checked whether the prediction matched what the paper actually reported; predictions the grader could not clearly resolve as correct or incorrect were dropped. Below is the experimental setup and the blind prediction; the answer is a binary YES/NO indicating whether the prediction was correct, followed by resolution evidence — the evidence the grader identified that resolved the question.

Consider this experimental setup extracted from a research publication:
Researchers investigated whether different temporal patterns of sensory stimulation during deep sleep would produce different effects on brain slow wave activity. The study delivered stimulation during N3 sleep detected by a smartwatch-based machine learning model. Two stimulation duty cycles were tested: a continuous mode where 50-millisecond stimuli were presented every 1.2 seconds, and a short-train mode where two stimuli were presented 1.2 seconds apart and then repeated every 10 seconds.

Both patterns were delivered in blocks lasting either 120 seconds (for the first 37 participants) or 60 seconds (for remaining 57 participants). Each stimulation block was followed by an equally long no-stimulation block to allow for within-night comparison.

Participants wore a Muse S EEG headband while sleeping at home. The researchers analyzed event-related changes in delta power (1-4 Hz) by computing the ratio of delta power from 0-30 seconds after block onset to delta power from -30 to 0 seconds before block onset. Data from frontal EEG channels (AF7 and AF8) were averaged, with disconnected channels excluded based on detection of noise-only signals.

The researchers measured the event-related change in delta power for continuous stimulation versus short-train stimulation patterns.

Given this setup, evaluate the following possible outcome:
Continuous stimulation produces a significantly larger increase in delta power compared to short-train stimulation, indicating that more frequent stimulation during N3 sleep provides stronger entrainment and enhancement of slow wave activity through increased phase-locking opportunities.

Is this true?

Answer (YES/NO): NO